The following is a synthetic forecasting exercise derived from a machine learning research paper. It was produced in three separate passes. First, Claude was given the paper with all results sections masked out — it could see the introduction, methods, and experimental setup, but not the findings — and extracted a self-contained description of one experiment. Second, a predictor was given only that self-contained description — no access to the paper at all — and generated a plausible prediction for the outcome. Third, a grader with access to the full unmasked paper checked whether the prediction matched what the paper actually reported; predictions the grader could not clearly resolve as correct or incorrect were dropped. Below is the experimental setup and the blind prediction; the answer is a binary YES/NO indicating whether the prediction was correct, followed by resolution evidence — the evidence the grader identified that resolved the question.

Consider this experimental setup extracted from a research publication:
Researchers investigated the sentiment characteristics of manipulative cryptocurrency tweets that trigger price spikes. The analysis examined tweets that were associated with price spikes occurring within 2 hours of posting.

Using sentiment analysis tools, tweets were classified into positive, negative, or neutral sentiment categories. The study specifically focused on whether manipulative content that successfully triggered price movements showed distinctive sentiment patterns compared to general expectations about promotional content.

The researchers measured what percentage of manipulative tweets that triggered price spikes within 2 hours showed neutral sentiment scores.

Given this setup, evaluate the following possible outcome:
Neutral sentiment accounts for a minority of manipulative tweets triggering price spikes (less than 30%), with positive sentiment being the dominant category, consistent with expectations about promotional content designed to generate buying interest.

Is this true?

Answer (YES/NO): NO